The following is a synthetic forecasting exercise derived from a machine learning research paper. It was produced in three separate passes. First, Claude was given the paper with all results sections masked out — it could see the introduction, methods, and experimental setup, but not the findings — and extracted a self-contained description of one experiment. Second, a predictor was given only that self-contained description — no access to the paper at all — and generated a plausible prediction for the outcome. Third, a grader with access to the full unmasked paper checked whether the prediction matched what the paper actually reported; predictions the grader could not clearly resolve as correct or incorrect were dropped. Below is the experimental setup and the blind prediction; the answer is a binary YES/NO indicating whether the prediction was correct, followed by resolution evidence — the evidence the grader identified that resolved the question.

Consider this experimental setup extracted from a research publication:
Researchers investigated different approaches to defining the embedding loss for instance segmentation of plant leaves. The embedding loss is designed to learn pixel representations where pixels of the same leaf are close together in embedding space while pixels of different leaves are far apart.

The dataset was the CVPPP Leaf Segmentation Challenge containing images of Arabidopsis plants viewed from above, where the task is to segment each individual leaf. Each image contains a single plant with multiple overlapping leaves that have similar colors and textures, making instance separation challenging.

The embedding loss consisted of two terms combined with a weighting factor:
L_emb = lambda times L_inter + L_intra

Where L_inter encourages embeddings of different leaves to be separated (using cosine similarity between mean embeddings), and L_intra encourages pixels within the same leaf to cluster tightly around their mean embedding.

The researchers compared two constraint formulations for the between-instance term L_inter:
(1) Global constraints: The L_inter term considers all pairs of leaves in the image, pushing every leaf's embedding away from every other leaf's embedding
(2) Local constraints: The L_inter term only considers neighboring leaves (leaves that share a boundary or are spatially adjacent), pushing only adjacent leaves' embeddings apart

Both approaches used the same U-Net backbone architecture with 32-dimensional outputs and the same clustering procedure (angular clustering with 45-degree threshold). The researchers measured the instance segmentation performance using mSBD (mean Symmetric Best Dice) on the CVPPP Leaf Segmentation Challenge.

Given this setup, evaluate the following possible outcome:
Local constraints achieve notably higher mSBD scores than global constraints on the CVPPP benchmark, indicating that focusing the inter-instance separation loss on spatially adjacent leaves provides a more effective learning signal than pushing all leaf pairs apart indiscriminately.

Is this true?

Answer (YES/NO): YES